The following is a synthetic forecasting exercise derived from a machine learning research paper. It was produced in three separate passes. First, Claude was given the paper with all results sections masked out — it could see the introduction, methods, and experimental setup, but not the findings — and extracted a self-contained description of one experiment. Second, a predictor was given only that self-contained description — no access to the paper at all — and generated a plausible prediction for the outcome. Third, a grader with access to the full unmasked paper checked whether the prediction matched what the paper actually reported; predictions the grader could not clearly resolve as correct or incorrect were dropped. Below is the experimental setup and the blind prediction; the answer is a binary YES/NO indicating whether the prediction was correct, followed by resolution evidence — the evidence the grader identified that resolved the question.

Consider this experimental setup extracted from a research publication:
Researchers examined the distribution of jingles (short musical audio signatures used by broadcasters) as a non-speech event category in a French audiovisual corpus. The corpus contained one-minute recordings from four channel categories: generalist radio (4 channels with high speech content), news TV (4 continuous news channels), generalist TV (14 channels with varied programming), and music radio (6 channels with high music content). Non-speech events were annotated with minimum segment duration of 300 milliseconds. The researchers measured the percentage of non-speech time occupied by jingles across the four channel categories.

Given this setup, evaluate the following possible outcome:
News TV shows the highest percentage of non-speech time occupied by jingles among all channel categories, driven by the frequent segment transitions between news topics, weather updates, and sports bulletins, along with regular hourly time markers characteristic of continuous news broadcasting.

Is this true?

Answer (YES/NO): NO